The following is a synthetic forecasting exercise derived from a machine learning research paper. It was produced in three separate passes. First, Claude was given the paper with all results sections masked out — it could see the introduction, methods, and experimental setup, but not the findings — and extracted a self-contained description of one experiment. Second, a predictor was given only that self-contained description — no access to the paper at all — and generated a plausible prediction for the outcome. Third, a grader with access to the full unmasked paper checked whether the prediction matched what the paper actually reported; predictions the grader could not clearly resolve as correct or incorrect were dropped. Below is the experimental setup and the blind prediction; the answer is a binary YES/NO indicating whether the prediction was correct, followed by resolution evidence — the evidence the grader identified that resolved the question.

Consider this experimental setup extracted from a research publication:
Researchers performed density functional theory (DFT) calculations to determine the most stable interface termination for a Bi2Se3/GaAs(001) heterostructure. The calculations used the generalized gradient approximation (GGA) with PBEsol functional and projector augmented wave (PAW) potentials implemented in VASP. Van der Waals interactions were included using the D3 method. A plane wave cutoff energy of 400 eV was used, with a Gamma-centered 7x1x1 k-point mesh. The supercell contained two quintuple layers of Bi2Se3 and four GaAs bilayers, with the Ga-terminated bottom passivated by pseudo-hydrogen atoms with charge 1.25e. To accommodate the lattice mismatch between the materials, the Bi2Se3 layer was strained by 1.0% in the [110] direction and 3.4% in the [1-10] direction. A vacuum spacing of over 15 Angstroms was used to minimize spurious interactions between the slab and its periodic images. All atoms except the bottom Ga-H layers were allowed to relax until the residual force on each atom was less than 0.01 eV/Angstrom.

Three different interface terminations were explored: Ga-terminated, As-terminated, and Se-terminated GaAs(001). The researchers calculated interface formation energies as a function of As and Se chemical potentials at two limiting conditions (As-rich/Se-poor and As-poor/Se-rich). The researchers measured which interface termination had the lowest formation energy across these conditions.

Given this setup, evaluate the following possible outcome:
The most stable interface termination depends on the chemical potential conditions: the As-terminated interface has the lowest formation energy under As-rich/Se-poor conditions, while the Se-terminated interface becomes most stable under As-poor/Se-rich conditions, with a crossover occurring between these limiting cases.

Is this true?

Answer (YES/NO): NO